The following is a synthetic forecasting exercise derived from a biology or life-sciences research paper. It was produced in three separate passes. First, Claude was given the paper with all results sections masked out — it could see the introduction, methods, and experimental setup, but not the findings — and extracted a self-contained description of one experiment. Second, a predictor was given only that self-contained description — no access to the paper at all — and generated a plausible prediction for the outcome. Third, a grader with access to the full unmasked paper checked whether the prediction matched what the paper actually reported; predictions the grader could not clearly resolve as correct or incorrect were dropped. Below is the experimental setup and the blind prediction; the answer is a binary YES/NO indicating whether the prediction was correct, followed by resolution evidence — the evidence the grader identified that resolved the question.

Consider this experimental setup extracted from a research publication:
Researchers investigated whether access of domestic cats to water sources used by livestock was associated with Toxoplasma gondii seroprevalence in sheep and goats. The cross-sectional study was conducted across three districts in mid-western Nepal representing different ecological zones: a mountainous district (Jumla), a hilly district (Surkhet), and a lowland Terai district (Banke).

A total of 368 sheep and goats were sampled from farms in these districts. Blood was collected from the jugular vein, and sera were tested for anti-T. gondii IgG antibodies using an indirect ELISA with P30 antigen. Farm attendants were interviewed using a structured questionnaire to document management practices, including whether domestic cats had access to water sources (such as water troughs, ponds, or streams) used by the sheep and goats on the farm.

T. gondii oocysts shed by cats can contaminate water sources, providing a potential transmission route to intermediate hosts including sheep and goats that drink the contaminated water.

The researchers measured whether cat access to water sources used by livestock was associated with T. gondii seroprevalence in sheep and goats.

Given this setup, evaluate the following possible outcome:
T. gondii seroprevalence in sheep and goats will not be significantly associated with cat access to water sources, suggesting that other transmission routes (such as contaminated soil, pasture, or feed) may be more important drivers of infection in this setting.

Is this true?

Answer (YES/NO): NO